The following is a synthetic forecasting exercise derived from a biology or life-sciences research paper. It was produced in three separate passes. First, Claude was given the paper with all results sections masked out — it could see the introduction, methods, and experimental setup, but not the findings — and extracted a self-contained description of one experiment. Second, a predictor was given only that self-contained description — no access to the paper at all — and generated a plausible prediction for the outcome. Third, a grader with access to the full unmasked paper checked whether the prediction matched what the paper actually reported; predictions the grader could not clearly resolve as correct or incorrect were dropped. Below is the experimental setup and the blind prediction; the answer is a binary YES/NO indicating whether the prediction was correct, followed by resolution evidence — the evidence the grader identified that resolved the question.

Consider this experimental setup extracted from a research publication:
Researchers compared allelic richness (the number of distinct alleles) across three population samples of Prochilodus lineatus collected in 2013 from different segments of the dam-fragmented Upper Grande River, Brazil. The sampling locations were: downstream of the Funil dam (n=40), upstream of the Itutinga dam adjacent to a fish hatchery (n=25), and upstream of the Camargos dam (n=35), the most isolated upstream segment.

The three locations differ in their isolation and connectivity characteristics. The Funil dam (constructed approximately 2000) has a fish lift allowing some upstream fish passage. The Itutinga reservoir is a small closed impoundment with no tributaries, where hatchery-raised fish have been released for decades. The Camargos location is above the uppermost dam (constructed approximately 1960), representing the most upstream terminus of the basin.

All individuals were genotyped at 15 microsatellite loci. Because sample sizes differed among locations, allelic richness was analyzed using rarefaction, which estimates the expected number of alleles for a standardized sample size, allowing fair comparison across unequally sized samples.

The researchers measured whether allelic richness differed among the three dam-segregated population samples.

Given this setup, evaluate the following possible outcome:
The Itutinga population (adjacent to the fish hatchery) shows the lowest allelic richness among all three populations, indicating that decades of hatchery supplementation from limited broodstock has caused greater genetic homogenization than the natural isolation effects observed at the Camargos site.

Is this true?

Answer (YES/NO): NO